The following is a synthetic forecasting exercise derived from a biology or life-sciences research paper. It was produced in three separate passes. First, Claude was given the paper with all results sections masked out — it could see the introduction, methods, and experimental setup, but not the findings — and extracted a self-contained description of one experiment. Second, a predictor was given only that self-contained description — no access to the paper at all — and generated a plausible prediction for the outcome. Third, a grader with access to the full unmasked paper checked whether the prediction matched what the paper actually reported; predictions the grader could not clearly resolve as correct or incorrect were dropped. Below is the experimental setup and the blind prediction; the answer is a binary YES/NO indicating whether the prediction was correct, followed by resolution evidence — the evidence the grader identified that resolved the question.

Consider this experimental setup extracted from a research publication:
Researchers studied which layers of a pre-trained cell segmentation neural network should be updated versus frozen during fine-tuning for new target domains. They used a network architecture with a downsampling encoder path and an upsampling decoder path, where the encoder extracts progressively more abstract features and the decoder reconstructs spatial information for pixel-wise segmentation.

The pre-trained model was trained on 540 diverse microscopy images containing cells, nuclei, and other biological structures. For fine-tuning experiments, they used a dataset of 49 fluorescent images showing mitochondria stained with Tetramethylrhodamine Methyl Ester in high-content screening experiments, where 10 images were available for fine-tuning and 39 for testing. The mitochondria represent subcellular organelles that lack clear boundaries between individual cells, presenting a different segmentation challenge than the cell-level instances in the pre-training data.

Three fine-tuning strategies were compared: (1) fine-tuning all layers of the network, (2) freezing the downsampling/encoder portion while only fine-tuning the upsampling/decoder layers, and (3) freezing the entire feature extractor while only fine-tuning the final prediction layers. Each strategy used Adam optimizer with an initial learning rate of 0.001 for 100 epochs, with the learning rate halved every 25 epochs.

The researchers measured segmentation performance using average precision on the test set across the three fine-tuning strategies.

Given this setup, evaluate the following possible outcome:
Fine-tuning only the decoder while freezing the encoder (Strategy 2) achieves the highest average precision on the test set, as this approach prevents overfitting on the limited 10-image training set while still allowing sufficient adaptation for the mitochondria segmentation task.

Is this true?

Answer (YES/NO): NO